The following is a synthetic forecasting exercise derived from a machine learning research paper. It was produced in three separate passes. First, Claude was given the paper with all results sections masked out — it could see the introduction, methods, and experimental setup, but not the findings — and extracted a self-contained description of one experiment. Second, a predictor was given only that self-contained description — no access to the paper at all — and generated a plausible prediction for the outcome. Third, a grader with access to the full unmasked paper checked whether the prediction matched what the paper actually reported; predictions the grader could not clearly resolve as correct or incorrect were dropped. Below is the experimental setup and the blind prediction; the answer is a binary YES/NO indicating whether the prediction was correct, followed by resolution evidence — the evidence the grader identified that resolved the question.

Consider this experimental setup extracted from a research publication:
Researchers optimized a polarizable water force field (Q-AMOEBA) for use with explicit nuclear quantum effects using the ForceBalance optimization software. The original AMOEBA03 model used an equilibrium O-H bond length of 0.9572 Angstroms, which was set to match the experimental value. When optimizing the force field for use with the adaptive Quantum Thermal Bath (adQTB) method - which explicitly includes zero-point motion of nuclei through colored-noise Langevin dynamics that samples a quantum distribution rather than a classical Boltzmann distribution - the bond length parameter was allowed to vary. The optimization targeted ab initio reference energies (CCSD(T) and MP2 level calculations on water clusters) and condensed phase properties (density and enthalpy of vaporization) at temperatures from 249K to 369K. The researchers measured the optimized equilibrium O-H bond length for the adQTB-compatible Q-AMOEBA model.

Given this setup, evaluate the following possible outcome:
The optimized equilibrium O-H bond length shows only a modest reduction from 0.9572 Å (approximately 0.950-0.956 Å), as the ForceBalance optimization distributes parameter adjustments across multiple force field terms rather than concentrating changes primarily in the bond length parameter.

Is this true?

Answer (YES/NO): NO